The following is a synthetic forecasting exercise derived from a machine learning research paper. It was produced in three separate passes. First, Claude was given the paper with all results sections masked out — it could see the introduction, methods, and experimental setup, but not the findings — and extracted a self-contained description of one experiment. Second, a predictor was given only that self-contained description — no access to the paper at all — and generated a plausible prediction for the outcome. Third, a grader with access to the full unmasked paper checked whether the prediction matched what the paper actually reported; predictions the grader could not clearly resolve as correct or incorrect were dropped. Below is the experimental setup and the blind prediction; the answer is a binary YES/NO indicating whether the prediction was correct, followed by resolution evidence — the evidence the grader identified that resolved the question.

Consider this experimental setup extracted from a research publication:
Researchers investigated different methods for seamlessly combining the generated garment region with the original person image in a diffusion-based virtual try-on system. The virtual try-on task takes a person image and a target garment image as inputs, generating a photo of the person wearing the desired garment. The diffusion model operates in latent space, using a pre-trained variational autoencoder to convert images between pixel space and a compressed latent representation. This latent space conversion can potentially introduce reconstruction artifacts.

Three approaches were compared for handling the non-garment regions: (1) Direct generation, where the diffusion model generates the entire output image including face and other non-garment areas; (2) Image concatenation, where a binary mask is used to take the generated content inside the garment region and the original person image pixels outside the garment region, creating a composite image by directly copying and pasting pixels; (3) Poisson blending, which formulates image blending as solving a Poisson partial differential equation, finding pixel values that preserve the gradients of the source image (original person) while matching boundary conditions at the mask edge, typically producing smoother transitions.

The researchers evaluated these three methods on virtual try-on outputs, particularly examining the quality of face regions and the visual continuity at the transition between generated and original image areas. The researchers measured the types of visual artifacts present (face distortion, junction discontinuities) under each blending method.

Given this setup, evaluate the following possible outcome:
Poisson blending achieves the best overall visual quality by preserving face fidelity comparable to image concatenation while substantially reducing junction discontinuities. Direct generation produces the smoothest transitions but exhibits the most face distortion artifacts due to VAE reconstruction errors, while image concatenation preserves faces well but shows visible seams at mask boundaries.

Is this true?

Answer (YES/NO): YES